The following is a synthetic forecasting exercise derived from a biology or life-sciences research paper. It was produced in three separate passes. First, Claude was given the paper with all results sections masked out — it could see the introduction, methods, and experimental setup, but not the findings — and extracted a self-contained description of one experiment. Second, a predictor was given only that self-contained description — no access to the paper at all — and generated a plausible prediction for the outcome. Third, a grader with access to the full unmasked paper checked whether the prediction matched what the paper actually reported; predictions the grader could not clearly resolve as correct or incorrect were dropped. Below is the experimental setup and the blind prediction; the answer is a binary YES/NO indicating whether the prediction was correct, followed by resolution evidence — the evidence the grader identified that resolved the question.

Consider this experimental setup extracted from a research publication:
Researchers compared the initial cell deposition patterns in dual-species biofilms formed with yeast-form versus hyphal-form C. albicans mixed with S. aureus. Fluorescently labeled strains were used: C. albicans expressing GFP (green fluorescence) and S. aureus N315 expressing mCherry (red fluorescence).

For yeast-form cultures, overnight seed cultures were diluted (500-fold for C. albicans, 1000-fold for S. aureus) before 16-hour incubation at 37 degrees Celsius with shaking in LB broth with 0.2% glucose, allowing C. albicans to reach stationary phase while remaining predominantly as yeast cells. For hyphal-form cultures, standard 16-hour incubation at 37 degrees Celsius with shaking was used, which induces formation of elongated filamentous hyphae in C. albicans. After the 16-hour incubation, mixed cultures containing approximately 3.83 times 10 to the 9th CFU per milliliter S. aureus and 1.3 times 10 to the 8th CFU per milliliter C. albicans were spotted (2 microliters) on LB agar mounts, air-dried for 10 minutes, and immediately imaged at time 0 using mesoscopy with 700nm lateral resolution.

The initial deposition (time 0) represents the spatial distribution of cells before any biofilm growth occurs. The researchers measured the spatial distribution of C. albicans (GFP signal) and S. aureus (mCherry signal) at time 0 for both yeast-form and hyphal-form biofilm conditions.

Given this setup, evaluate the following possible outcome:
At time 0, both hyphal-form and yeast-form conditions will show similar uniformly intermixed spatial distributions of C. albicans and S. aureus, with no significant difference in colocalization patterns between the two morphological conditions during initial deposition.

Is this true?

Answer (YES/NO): NO